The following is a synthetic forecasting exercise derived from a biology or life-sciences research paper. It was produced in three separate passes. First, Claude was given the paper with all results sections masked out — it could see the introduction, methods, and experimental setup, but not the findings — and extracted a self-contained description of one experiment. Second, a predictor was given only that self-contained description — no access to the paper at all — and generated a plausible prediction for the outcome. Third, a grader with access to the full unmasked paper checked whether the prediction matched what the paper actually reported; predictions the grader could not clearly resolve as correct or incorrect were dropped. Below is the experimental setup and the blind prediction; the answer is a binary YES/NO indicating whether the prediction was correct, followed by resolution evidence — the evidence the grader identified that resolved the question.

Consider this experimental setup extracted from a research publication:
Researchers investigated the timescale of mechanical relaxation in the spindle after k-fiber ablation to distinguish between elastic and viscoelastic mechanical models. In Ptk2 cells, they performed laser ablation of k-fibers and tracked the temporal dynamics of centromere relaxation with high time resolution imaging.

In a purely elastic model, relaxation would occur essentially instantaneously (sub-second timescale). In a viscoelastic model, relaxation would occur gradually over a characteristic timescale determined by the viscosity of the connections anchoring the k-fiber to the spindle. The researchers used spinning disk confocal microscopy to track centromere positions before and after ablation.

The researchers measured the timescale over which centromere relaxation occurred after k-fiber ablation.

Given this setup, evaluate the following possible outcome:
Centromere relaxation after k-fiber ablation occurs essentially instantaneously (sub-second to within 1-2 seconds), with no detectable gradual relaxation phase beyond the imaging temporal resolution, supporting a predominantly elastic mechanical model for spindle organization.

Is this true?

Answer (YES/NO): NO